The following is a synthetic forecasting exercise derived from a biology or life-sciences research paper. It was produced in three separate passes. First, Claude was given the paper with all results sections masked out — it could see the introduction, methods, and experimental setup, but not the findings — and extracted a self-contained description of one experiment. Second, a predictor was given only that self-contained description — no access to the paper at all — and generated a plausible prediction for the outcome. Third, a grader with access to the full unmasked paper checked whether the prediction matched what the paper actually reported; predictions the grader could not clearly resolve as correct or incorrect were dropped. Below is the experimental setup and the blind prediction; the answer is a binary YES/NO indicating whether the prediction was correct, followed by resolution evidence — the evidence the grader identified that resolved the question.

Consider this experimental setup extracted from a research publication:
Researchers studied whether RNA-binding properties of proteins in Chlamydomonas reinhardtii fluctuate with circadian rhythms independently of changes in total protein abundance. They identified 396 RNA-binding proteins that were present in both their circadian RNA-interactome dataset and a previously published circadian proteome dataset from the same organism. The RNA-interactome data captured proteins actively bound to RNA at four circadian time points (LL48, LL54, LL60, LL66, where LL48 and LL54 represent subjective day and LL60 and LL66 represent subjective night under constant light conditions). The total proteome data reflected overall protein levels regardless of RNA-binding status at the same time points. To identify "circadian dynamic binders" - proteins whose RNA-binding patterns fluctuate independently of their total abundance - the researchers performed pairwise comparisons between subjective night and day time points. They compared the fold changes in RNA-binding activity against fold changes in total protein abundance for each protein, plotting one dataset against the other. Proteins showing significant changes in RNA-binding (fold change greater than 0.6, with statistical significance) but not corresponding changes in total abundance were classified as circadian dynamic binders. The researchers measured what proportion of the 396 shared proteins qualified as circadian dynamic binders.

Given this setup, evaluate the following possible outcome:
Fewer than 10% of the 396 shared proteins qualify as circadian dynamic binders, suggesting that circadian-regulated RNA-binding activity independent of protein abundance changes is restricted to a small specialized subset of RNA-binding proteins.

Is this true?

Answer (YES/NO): NO